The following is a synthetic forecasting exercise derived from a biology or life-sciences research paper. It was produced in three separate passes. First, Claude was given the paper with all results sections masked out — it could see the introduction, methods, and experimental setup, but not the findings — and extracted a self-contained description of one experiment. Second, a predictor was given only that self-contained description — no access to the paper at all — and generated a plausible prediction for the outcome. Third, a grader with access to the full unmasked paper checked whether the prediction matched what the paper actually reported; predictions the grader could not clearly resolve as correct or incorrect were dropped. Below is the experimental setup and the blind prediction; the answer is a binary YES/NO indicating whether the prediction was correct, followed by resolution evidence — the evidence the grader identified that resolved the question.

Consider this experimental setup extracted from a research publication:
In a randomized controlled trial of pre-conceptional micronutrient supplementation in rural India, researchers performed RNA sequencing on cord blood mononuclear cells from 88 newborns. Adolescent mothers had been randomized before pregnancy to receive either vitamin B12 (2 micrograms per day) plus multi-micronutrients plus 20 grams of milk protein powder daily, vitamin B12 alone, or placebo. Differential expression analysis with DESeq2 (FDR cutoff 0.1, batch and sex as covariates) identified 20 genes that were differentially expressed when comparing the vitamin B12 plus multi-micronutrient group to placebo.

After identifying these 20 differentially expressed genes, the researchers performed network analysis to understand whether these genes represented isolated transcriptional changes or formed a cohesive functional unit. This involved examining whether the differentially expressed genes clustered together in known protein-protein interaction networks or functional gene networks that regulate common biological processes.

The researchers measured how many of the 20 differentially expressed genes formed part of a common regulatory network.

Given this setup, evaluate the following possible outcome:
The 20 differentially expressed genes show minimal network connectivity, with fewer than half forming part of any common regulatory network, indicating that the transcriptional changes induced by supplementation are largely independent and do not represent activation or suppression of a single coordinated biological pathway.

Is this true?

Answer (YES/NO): NO